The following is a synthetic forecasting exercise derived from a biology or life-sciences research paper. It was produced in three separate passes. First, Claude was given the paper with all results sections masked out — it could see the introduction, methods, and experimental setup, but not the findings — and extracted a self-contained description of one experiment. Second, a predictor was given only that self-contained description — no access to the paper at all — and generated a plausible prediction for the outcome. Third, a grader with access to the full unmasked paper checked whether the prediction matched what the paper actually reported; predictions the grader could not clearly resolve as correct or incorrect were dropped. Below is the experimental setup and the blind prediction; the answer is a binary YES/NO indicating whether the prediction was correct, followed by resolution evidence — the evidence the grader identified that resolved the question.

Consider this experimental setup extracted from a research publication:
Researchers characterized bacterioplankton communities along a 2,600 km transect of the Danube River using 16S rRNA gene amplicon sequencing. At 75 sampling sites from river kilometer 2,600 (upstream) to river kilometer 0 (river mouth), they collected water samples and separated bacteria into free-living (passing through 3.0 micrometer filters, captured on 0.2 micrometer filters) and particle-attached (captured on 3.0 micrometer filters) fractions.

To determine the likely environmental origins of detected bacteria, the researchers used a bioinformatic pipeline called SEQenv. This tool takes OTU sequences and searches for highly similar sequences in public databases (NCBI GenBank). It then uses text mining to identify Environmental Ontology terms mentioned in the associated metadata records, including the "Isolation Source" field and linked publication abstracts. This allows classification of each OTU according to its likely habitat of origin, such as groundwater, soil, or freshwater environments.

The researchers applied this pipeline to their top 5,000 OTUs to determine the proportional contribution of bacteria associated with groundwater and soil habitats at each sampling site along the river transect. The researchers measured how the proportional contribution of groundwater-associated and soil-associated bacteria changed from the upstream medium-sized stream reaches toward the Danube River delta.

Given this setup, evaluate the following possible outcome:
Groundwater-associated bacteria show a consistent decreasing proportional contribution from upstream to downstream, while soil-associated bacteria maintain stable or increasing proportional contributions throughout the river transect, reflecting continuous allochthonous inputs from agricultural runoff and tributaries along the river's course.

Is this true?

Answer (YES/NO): NO